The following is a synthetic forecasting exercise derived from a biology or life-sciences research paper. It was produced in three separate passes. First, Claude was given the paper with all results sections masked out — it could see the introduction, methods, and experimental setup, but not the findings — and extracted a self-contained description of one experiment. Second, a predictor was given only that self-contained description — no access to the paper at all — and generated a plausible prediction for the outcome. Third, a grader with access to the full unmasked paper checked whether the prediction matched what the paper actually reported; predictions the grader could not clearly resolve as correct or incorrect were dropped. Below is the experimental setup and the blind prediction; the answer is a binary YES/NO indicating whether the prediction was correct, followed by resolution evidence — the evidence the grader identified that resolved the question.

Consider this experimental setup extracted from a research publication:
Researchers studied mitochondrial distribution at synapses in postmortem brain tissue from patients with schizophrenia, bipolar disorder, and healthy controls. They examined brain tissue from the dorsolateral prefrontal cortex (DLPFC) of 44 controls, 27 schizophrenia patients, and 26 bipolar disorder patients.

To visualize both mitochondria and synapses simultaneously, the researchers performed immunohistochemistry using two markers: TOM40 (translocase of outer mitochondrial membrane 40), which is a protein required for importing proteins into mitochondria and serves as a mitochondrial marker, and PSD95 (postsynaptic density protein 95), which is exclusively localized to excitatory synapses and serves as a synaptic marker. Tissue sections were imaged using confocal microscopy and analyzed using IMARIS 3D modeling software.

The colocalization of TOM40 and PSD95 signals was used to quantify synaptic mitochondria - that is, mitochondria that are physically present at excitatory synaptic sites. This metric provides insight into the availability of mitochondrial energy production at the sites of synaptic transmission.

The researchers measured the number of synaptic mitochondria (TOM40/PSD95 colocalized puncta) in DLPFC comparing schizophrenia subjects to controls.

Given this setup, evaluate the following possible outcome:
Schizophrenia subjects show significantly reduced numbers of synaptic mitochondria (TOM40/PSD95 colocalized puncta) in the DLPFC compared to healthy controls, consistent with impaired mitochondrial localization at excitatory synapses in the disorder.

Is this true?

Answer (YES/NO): NO